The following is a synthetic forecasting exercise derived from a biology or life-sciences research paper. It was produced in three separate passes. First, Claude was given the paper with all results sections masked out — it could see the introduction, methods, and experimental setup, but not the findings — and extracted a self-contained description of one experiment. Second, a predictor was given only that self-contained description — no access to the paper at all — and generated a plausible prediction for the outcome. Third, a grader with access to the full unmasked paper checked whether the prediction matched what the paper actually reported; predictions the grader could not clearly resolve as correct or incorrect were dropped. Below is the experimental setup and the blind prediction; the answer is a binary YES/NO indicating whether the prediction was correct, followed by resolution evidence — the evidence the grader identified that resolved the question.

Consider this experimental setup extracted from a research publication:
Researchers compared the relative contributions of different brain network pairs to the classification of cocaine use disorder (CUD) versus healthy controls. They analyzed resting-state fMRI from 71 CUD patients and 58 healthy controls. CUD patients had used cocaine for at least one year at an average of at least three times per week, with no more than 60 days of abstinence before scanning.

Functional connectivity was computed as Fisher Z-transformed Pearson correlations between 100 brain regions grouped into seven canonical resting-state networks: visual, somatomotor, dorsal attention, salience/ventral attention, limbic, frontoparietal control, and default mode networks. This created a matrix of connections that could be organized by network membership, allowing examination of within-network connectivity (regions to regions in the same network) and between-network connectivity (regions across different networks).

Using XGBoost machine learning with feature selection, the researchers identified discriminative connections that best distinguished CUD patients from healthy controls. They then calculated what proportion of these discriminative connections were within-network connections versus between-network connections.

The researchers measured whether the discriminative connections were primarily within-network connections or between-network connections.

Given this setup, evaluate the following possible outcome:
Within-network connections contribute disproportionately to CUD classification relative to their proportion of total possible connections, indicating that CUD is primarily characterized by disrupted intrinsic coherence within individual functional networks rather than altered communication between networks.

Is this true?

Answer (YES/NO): NO